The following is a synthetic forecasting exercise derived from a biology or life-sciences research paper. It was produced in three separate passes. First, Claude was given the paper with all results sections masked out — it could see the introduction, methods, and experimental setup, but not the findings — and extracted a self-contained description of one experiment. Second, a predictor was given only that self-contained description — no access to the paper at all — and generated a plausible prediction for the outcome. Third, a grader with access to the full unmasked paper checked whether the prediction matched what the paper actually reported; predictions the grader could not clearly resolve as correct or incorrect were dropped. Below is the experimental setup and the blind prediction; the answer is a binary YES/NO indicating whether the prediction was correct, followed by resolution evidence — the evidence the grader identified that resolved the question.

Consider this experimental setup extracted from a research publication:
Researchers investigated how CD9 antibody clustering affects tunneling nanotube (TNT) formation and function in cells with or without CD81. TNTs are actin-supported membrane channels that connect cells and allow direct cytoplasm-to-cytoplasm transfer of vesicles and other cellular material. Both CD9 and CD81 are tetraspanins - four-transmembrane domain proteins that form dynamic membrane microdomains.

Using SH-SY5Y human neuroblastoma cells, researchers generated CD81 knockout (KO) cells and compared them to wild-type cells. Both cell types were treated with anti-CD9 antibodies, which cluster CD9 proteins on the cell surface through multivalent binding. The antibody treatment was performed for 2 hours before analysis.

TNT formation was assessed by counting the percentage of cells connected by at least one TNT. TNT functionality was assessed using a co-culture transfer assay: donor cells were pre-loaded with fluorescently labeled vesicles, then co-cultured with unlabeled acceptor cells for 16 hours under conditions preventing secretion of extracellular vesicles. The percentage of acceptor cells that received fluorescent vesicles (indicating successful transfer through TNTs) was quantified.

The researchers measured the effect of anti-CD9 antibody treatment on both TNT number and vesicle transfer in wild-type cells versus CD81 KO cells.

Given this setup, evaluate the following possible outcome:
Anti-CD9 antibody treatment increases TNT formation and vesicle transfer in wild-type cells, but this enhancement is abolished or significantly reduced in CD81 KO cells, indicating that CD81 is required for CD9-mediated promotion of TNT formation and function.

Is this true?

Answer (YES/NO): NO